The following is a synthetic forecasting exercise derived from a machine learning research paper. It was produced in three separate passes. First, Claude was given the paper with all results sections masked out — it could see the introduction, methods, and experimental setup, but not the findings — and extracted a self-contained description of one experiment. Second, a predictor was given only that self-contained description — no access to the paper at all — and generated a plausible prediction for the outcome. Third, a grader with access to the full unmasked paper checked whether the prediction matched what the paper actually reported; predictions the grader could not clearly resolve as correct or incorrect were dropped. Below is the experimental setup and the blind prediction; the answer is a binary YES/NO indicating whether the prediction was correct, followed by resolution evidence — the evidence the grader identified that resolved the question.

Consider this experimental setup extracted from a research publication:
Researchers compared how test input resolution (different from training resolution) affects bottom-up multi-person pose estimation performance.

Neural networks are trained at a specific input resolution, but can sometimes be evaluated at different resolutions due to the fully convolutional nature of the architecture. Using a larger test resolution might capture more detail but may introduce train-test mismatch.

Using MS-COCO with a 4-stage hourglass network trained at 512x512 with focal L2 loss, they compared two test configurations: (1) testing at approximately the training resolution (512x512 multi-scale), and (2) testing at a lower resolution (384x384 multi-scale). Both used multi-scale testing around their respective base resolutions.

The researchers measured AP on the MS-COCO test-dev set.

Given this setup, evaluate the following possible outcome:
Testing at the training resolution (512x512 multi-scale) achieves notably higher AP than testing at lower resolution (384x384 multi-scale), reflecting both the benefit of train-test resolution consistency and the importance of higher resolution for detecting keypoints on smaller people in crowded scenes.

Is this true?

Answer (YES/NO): NO